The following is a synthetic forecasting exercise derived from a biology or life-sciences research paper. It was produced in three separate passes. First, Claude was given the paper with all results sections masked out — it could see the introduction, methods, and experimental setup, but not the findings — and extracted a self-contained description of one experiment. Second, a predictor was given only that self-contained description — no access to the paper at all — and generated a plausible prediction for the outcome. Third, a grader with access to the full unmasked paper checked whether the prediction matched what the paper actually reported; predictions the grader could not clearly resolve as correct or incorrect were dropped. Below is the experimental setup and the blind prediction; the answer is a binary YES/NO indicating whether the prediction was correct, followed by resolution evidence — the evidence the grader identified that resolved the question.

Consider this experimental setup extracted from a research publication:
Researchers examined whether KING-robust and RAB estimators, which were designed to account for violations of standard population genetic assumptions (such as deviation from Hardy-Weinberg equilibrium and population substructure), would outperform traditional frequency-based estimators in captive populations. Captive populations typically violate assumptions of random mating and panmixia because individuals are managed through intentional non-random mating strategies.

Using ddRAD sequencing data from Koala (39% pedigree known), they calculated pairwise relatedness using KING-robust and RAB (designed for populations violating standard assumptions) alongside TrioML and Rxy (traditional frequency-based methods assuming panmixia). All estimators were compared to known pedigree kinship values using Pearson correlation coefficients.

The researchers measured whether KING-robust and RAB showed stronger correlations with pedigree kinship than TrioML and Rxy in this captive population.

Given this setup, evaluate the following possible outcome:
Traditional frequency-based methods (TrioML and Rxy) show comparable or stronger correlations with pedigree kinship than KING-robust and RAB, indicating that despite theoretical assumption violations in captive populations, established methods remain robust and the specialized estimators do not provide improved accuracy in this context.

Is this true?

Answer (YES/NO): YES